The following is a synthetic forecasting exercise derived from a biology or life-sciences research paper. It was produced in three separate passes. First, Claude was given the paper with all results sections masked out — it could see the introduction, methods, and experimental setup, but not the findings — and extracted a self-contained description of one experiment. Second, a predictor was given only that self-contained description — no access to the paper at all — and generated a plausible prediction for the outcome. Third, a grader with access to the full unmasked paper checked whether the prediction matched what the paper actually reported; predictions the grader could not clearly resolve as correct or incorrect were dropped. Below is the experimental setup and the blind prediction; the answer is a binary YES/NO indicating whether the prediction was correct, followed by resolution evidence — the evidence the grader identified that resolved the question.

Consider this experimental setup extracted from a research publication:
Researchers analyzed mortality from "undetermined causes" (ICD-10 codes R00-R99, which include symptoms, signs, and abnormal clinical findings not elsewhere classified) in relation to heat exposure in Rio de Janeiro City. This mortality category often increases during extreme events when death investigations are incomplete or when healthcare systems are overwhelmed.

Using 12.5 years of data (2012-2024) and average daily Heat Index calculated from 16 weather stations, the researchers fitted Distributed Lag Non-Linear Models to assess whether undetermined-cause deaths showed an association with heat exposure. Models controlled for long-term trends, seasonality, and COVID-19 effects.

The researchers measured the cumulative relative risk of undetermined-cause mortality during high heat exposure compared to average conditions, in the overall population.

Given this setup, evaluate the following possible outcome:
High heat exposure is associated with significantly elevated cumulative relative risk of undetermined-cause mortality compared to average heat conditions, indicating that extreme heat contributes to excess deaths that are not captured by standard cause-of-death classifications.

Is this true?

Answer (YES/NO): YES